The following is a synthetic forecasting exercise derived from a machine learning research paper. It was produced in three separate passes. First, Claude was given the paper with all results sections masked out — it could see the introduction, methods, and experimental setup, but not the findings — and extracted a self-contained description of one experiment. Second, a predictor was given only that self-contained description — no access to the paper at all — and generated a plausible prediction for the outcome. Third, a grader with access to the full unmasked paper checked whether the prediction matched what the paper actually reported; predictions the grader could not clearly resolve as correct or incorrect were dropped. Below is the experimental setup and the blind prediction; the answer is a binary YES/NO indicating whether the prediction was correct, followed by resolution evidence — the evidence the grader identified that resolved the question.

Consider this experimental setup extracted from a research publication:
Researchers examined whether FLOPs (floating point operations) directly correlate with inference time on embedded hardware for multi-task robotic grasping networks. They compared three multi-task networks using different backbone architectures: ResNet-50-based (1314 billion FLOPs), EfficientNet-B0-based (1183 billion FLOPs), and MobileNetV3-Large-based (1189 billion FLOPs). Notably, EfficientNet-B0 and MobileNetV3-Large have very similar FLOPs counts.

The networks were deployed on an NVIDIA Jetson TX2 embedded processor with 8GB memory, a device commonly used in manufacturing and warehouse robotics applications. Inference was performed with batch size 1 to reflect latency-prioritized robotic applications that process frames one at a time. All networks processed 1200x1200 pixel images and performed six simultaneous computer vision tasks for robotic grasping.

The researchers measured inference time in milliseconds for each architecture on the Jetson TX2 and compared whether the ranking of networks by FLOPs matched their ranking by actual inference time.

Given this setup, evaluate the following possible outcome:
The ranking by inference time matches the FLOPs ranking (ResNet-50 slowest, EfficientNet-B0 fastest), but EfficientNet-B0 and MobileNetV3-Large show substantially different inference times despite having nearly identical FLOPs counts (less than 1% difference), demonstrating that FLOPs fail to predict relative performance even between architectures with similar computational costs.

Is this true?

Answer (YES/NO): NO